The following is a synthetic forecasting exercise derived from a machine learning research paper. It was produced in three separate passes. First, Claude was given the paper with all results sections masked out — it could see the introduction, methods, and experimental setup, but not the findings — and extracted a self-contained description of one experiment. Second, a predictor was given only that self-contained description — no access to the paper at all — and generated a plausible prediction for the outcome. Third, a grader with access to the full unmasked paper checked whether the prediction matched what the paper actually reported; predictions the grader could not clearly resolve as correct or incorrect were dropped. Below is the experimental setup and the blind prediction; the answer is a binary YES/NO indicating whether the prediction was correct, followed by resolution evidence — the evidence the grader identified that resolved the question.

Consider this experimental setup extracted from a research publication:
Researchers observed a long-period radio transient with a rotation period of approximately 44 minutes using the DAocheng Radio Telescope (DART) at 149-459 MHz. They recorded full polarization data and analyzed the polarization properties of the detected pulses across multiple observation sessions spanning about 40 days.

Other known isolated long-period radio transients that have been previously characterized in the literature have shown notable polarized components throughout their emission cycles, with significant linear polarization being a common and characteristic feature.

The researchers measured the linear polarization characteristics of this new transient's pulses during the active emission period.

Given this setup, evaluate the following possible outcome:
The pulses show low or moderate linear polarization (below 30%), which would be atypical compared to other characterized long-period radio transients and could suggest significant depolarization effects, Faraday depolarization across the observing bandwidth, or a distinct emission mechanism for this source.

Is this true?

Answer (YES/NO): YES